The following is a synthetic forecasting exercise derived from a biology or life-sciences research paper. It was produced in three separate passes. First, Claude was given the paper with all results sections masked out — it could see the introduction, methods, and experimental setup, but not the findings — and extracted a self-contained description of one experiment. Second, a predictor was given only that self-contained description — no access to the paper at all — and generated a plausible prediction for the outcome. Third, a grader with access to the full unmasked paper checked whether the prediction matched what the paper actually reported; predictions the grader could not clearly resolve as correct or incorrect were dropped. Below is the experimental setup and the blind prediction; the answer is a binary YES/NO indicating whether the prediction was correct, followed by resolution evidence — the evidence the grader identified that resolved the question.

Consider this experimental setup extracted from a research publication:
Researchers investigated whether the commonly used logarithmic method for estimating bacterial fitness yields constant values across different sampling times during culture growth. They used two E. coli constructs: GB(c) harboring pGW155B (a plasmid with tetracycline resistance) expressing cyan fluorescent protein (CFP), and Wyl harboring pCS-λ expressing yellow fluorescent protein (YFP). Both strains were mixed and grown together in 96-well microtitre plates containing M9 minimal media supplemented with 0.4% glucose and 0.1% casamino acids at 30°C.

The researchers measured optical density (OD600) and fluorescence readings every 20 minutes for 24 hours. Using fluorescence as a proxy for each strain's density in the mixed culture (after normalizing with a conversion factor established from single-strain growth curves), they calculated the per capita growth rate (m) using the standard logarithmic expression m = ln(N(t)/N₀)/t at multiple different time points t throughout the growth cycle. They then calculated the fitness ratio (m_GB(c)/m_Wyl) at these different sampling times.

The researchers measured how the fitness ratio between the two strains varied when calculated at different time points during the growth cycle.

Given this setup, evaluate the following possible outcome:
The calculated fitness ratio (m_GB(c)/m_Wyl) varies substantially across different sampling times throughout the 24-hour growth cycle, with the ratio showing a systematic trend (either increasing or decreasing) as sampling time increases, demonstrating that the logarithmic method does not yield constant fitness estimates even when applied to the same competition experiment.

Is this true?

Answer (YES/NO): YES